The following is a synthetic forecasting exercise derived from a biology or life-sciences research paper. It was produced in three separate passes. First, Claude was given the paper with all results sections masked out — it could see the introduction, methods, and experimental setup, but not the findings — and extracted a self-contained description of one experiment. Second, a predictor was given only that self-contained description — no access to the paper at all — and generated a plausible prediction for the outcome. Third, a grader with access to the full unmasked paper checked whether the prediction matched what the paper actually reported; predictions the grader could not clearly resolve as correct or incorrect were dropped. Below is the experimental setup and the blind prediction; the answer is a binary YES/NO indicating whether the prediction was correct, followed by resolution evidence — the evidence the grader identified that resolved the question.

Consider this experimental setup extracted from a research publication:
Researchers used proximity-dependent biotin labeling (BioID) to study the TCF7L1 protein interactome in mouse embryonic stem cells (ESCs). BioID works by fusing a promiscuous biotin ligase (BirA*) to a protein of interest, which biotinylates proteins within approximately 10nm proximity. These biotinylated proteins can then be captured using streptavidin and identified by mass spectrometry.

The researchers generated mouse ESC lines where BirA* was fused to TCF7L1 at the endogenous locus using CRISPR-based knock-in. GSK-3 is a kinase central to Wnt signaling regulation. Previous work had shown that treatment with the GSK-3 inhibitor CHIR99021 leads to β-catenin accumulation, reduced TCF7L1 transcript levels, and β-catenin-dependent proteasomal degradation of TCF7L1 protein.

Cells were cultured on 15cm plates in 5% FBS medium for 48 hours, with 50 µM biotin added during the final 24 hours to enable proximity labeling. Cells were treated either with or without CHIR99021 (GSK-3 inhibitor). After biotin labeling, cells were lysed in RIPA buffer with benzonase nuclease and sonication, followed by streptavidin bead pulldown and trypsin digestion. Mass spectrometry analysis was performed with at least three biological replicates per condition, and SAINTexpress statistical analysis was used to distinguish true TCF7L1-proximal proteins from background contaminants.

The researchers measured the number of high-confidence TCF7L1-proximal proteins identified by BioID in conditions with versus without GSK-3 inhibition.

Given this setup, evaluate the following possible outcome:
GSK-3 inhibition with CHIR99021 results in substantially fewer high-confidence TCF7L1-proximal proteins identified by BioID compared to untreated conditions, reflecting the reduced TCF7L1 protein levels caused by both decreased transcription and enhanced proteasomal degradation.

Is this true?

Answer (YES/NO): NO